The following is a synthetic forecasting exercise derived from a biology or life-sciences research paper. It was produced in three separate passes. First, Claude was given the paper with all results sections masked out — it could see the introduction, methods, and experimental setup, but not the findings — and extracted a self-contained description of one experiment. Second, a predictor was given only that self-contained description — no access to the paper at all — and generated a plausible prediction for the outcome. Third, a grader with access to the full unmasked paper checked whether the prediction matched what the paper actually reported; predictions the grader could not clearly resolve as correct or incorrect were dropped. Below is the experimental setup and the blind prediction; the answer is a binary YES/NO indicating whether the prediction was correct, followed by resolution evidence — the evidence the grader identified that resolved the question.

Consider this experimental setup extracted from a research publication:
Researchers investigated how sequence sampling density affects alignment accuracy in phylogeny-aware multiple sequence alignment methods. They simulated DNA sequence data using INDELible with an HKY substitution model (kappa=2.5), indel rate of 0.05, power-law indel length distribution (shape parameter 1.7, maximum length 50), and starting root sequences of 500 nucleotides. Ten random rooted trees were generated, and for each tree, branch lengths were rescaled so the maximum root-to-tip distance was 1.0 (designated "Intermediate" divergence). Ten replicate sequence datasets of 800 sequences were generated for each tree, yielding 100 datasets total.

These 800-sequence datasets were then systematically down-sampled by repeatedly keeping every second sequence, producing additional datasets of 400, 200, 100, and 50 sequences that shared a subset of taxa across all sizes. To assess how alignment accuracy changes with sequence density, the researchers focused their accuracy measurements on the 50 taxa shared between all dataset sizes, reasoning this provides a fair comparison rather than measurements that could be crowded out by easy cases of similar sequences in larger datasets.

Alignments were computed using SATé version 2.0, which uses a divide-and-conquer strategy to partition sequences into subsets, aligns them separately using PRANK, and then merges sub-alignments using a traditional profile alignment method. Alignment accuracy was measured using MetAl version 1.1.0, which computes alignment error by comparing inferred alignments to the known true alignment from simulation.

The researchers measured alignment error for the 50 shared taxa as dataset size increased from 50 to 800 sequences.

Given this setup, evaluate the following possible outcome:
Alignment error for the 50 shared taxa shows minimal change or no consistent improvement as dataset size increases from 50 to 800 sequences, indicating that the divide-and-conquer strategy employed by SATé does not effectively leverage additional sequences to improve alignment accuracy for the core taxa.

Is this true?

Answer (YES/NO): NO